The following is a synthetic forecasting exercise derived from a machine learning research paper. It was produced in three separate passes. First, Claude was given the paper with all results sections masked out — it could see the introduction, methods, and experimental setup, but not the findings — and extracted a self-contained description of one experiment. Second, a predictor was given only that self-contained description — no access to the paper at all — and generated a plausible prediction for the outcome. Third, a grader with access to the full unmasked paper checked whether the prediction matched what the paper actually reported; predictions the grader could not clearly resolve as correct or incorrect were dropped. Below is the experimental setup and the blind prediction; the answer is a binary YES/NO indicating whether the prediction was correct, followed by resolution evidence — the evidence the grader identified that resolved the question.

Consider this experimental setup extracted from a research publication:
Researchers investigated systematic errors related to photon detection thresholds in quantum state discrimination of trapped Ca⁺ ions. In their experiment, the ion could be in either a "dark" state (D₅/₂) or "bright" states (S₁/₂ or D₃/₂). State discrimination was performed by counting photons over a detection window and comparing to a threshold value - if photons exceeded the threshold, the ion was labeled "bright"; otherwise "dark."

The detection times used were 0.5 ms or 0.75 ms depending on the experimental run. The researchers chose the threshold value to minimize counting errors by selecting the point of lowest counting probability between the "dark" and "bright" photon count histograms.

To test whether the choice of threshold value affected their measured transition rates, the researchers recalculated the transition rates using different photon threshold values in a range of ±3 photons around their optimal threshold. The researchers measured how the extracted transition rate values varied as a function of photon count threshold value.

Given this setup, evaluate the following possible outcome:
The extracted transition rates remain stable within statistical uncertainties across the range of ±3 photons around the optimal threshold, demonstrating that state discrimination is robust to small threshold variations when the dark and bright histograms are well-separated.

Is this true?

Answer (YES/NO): YES